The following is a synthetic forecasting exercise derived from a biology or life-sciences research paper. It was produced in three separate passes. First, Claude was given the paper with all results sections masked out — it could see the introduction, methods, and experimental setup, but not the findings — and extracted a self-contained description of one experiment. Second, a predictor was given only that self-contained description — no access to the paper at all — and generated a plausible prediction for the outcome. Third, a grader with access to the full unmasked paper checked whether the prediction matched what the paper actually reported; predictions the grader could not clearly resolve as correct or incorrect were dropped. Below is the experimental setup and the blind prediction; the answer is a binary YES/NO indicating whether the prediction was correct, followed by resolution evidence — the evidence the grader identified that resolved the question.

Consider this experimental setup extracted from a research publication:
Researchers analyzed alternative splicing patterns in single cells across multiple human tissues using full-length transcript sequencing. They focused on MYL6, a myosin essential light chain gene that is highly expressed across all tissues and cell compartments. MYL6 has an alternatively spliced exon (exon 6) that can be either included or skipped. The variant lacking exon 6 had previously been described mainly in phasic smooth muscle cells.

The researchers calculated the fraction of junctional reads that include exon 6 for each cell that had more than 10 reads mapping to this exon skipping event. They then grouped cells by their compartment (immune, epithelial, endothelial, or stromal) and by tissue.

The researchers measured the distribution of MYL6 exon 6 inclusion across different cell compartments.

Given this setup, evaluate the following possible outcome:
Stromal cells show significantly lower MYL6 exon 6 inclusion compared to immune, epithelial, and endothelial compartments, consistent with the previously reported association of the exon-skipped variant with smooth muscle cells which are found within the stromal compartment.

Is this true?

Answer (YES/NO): NO